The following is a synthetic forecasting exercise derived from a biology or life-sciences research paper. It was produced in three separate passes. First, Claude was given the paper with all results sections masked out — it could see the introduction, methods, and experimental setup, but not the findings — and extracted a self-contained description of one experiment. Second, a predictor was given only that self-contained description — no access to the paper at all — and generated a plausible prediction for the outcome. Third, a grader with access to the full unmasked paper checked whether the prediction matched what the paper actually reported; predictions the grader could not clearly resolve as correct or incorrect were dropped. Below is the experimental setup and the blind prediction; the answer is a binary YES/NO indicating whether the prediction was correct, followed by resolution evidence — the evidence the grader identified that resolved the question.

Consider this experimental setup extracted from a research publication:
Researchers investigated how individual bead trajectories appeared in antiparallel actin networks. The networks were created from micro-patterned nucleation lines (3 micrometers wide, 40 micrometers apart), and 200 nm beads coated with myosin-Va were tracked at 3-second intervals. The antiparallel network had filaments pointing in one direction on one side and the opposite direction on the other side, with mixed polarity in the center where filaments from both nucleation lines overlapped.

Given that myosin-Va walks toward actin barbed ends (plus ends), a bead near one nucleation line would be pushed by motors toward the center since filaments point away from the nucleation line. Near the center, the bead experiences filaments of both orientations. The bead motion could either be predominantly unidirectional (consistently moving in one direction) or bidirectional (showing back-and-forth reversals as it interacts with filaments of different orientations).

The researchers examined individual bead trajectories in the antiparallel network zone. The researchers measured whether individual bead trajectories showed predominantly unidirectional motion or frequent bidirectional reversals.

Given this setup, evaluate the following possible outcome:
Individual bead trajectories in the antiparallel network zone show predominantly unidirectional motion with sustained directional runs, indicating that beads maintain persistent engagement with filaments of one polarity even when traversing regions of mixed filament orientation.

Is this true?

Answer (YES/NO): NO